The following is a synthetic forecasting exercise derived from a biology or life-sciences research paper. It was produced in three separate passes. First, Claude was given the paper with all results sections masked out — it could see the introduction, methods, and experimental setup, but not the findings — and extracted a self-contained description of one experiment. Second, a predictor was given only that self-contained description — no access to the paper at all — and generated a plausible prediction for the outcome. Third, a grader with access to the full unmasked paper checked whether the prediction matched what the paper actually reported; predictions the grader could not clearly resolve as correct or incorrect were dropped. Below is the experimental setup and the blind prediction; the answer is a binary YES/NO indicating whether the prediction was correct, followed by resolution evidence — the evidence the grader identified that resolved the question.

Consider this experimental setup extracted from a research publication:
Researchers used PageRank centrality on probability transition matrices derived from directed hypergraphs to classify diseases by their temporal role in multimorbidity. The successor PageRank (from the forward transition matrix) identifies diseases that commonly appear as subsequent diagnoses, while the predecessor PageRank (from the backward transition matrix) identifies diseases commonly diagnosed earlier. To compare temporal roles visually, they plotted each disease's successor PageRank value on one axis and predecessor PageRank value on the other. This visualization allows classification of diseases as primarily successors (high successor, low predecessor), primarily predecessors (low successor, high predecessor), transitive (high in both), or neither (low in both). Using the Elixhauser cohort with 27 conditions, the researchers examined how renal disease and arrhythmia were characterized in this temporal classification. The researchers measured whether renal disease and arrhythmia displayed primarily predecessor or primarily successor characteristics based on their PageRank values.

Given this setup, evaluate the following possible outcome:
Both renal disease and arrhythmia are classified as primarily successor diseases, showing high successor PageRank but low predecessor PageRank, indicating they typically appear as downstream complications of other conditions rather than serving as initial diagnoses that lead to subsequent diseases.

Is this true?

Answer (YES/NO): YES